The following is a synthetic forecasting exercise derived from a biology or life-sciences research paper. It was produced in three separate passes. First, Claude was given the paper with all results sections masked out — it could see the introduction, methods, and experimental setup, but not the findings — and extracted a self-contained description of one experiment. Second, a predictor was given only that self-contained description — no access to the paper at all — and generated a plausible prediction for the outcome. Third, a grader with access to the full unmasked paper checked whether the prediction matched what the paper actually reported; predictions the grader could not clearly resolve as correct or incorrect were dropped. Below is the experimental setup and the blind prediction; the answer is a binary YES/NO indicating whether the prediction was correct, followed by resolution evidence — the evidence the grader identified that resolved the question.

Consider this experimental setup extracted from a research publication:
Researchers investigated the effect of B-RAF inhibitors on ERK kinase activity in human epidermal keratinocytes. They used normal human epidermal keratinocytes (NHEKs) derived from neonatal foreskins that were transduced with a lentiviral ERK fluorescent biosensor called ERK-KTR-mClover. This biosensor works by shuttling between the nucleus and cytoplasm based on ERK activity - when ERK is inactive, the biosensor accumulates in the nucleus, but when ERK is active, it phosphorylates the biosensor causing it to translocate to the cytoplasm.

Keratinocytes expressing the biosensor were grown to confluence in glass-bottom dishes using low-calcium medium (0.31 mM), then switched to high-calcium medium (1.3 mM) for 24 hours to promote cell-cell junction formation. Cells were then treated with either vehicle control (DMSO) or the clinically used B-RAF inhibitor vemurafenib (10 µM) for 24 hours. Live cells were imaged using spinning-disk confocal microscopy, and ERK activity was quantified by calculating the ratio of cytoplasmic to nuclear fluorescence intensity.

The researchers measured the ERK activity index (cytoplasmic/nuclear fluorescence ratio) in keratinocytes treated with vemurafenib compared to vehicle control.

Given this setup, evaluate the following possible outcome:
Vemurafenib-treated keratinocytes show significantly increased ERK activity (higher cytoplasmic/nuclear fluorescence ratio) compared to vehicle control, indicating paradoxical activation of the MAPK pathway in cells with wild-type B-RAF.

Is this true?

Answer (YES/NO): YES